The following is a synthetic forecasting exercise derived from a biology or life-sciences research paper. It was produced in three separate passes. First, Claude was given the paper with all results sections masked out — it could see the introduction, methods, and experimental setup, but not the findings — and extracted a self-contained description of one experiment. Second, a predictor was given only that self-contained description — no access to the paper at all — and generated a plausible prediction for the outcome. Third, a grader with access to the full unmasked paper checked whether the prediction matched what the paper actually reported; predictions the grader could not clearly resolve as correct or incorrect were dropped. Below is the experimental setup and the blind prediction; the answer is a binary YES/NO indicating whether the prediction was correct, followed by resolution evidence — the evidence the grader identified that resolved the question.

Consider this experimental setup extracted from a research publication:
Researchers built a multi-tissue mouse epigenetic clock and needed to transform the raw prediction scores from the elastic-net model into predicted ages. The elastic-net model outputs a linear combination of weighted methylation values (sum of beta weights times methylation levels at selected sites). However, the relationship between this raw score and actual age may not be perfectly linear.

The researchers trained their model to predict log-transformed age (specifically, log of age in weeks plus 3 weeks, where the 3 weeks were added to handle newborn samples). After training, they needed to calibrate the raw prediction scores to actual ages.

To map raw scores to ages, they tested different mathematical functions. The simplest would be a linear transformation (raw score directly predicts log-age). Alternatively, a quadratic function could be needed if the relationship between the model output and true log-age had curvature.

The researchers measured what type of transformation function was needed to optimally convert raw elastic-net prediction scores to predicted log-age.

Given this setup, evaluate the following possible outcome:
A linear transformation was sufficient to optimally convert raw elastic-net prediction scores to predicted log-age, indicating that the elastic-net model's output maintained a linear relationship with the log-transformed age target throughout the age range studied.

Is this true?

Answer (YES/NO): NO